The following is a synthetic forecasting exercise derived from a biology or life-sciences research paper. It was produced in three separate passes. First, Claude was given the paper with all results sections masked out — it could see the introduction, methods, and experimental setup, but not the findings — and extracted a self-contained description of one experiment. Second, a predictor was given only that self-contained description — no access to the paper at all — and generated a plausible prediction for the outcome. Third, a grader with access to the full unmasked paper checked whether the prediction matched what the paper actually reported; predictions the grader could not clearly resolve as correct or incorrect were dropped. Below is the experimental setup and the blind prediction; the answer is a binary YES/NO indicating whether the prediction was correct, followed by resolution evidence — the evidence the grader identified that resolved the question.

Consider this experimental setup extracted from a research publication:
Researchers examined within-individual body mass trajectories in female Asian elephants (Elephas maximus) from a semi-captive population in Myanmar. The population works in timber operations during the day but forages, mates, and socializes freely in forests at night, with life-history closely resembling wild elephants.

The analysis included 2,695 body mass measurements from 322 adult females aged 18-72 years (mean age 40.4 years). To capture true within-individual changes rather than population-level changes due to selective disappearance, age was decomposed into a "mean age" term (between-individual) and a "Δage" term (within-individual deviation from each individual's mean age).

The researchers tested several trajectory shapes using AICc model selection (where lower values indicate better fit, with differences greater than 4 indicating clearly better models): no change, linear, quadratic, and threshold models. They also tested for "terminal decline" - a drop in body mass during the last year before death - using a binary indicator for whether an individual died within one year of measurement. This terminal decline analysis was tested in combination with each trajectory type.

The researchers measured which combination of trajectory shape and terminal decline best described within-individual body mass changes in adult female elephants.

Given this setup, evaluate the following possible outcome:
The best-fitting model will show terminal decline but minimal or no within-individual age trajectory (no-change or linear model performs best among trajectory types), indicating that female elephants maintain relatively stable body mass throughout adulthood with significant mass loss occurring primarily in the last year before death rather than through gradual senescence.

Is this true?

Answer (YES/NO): YES